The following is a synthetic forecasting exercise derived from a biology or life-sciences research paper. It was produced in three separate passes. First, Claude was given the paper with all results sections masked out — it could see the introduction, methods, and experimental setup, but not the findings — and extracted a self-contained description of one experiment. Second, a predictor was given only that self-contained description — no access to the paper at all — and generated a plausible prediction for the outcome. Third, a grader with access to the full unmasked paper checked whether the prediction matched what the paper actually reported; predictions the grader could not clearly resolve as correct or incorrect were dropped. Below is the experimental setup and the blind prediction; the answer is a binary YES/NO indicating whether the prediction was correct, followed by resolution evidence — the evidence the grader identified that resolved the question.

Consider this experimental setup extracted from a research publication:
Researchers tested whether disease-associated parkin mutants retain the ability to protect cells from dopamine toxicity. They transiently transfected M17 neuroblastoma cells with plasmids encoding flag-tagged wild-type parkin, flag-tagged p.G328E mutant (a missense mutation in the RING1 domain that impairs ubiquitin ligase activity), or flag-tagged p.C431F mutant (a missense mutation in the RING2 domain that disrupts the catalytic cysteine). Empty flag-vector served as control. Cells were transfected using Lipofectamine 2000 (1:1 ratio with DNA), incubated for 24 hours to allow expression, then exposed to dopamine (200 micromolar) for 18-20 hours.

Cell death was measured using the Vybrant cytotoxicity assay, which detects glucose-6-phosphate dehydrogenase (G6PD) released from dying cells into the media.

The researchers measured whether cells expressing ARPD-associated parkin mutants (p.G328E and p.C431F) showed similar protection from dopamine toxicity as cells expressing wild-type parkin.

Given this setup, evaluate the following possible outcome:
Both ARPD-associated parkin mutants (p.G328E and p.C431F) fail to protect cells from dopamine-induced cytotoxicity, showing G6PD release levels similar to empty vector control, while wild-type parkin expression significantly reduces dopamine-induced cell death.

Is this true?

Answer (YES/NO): YES